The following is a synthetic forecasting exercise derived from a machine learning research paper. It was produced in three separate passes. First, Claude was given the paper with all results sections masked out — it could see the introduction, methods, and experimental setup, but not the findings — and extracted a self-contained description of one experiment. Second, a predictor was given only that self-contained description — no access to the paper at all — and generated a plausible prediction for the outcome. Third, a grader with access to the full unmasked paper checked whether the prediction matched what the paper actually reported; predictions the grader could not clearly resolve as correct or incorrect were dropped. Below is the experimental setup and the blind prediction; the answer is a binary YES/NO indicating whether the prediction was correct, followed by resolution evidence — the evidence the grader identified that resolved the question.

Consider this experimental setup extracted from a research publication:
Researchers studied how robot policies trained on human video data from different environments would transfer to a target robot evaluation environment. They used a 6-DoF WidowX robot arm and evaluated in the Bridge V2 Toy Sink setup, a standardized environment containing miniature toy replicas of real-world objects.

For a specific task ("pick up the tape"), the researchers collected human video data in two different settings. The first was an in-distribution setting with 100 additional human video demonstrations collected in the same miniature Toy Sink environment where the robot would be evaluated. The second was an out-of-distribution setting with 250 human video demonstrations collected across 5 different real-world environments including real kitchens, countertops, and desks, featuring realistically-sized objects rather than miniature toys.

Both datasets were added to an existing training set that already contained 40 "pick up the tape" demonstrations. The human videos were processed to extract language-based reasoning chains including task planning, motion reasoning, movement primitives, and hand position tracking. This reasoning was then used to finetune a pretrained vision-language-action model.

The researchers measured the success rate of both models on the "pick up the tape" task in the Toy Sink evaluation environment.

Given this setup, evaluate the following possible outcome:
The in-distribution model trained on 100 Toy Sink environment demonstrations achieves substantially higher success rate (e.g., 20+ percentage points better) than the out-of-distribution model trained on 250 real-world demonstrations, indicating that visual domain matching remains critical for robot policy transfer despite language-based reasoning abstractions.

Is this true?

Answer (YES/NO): NO